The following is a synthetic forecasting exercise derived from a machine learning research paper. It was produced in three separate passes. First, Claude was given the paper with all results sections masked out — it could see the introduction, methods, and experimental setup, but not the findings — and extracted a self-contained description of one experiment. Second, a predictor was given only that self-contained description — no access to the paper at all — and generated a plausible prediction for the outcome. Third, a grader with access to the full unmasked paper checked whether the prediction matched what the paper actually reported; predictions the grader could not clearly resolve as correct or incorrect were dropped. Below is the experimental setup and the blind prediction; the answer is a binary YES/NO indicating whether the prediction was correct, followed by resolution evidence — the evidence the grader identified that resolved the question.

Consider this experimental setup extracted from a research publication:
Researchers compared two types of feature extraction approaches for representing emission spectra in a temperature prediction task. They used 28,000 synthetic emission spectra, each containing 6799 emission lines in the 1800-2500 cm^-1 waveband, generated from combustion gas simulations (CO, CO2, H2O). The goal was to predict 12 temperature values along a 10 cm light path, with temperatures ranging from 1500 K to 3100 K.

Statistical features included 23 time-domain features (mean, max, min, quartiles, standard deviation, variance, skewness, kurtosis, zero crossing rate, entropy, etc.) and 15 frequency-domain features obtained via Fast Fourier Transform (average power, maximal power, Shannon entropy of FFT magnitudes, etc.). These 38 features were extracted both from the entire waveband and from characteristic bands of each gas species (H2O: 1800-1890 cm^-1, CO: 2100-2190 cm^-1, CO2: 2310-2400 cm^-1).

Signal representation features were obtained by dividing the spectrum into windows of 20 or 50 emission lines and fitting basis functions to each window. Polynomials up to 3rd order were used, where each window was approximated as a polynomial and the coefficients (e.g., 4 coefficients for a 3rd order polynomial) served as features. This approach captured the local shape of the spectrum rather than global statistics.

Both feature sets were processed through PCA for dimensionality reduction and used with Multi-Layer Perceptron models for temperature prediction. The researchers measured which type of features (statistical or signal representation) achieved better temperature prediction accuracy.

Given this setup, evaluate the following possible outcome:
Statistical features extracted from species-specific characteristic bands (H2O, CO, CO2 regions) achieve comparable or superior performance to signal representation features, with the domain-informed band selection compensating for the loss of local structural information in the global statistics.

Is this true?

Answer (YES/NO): NO